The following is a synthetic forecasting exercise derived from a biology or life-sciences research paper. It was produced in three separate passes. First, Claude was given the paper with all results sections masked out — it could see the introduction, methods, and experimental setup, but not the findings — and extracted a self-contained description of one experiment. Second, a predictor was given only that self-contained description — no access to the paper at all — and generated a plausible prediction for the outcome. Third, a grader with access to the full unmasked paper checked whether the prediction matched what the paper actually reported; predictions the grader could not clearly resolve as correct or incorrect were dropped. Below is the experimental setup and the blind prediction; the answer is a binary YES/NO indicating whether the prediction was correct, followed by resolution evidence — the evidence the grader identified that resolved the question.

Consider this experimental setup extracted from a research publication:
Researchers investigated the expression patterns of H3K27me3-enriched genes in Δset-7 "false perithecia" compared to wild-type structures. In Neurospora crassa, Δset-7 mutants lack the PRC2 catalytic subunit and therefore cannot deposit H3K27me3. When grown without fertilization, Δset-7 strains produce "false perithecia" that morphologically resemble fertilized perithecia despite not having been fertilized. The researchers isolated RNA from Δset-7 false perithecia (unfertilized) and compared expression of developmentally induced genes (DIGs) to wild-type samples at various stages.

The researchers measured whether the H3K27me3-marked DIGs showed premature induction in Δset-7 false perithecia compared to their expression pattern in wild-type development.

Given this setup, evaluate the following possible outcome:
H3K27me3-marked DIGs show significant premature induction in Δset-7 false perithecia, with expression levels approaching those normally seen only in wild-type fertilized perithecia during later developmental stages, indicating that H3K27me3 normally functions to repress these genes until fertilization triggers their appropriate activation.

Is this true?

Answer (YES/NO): YES